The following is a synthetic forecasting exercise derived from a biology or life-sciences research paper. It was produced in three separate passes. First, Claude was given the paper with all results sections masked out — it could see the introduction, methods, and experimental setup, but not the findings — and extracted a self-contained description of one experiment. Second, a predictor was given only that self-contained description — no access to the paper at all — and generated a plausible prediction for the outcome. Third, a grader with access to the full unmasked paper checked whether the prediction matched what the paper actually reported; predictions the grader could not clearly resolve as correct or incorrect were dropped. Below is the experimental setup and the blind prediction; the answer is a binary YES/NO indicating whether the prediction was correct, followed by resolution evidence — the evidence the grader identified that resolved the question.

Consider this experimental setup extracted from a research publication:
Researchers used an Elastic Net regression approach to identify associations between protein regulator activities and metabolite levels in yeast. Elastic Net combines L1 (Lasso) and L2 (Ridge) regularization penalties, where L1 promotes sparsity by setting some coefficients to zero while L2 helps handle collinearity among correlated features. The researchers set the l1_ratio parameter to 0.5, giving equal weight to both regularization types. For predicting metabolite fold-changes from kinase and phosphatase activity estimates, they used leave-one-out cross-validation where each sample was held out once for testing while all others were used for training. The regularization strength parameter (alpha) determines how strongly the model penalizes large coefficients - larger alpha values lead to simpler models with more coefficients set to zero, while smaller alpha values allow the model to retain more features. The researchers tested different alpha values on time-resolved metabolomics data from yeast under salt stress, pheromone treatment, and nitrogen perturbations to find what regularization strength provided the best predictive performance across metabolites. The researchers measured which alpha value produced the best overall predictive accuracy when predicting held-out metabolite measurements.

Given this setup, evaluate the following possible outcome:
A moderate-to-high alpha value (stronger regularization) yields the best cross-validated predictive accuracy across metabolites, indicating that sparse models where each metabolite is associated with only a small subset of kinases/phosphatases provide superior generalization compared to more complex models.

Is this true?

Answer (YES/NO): NO